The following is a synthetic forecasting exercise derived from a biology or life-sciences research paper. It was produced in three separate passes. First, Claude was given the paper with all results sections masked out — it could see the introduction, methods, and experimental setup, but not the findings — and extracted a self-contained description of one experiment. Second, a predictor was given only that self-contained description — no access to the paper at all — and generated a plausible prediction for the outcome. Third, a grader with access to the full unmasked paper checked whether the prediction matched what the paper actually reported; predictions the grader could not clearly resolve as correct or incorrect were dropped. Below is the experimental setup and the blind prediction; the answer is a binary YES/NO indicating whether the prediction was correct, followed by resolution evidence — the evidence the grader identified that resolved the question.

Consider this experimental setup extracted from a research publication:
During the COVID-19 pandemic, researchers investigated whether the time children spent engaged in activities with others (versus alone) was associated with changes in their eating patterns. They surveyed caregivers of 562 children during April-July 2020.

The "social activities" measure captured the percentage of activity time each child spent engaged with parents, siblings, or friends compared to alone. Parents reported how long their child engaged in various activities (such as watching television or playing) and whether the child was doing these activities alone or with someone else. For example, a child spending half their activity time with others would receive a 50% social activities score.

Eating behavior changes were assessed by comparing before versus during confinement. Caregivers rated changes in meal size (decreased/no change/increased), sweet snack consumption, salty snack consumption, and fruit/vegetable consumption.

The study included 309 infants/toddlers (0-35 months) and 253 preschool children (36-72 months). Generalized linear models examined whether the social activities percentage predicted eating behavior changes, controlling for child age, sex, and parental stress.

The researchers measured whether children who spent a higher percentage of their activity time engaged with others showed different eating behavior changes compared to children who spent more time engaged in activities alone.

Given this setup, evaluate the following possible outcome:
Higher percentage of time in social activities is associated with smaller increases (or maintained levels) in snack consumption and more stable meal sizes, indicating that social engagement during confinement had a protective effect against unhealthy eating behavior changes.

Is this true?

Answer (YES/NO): NO